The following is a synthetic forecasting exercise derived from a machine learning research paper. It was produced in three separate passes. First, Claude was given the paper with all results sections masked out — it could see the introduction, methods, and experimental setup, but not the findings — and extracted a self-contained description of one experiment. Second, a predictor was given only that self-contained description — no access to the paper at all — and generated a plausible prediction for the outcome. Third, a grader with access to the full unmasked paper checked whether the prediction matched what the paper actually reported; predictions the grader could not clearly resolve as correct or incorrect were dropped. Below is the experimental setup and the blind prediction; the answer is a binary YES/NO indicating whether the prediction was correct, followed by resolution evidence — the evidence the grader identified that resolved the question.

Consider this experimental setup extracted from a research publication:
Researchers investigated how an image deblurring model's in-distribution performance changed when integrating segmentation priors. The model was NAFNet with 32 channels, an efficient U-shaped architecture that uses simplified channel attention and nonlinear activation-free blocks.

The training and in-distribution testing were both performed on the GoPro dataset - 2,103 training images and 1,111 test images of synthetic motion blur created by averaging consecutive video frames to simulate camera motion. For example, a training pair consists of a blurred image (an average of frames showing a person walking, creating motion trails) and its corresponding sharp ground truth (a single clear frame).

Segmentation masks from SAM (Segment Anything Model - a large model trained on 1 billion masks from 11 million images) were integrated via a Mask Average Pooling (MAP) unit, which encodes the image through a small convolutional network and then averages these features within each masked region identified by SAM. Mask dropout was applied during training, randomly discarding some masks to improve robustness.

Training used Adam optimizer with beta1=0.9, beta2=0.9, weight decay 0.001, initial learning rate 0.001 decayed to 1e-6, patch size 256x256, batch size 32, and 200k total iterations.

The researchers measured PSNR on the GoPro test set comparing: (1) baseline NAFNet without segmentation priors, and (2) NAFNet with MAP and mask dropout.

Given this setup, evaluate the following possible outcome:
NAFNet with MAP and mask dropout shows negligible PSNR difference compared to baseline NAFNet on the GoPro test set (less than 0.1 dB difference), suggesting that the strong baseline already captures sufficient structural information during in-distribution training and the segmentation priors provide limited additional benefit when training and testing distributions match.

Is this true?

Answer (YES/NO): YES